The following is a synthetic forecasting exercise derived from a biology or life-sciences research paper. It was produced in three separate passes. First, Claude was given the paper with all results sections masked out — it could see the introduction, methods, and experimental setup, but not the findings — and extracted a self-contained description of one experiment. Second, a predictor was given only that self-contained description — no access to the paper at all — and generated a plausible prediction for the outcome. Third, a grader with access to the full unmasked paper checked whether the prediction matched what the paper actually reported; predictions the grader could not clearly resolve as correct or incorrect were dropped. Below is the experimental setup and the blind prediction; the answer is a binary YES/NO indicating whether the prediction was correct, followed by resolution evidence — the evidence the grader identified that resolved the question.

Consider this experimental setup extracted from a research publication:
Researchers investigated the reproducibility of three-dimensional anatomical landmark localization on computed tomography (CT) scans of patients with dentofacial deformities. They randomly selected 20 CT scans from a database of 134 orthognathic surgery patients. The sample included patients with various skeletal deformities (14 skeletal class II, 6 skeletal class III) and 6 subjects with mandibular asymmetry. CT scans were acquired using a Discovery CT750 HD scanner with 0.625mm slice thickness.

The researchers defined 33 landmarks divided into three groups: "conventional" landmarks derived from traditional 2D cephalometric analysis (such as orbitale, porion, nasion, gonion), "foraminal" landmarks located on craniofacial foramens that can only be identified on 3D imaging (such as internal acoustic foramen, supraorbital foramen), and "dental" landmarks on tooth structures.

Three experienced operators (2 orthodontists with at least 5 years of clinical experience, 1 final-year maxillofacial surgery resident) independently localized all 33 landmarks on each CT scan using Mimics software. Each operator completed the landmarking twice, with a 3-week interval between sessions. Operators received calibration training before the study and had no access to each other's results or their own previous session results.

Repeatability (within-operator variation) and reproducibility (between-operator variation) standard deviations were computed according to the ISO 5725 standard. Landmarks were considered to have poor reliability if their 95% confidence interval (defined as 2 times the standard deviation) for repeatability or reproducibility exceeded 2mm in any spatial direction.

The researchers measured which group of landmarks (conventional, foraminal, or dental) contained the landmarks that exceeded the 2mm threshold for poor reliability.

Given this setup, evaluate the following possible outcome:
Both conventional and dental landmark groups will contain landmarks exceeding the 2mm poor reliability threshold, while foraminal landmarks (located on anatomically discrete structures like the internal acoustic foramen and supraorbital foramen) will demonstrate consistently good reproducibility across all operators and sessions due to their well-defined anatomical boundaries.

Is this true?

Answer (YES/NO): NO